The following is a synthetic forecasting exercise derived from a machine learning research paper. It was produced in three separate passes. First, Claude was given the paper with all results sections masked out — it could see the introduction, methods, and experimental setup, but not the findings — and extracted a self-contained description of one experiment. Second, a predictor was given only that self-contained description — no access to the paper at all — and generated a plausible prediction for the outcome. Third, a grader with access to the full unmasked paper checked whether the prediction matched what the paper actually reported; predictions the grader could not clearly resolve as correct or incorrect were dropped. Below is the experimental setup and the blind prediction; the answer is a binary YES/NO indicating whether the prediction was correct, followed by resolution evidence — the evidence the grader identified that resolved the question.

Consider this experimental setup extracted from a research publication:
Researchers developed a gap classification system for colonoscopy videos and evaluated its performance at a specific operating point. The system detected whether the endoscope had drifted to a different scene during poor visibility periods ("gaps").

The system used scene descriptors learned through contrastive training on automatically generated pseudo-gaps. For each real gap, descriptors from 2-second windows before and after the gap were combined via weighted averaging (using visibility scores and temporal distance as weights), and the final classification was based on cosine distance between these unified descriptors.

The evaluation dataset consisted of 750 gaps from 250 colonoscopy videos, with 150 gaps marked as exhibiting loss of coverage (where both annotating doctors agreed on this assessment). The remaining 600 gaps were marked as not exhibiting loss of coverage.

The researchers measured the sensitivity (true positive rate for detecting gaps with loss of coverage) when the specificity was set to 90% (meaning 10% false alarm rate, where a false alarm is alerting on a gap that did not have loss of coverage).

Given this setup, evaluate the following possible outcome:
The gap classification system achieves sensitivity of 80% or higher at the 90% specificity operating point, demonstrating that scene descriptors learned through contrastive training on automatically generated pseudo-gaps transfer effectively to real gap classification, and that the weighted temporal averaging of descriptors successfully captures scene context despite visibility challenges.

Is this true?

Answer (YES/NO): NO